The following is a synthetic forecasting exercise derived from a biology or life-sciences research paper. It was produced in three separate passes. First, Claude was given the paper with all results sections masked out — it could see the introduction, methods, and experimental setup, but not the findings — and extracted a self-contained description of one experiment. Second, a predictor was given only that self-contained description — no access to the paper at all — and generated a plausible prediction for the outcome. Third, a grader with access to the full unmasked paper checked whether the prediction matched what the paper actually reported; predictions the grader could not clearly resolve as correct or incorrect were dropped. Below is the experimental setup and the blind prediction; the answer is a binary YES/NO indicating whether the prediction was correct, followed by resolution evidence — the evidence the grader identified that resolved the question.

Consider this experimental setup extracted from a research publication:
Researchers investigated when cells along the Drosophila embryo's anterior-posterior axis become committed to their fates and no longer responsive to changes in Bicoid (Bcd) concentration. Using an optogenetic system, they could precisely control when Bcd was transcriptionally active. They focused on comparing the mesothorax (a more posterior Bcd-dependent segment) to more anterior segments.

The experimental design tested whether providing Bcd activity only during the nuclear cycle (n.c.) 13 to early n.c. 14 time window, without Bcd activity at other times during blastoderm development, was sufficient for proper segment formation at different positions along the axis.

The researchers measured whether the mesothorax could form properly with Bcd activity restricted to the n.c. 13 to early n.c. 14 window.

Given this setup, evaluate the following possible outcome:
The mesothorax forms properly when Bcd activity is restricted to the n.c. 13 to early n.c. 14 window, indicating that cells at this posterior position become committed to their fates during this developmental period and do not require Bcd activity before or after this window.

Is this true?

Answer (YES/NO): YES